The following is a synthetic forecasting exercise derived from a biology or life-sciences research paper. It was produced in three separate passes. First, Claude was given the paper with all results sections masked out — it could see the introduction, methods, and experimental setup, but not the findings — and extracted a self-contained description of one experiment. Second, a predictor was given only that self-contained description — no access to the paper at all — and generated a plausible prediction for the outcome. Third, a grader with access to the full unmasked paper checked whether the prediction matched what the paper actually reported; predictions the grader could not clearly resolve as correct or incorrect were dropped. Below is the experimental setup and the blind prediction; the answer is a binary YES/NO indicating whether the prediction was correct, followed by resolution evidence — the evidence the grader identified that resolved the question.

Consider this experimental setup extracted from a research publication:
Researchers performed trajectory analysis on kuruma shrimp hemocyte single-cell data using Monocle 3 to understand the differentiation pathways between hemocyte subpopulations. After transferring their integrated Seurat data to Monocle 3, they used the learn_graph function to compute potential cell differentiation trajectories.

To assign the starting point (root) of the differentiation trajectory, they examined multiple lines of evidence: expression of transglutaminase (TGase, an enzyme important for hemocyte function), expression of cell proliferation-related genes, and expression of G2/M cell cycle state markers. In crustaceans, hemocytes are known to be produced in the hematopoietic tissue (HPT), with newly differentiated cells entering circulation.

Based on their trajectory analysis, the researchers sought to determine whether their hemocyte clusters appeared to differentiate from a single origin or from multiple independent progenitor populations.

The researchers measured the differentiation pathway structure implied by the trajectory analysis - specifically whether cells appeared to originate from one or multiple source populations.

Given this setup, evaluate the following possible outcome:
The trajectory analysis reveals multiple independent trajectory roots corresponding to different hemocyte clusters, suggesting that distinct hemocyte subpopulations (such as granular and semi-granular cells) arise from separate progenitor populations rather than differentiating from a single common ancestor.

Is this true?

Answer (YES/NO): NO